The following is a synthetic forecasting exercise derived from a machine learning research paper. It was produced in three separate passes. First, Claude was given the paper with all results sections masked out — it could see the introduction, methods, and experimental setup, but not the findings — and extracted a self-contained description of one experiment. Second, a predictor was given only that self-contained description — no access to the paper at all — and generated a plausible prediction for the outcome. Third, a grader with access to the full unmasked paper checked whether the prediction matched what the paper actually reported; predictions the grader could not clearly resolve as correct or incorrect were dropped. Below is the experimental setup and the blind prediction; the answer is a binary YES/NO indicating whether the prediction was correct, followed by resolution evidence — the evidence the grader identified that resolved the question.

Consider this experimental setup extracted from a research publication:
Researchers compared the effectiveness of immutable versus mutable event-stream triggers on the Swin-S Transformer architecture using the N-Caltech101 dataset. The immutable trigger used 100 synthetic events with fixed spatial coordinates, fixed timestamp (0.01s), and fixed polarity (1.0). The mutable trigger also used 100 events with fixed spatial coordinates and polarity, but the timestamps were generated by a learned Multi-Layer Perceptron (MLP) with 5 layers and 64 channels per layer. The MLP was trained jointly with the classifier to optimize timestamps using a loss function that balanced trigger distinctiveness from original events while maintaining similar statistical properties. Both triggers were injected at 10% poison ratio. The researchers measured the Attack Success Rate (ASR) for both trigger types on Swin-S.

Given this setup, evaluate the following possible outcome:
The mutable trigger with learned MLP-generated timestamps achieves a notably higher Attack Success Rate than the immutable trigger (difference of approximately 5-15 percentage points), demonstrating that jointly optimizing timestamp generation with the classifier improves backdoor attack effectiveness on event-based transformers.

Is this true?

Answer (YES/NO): NO